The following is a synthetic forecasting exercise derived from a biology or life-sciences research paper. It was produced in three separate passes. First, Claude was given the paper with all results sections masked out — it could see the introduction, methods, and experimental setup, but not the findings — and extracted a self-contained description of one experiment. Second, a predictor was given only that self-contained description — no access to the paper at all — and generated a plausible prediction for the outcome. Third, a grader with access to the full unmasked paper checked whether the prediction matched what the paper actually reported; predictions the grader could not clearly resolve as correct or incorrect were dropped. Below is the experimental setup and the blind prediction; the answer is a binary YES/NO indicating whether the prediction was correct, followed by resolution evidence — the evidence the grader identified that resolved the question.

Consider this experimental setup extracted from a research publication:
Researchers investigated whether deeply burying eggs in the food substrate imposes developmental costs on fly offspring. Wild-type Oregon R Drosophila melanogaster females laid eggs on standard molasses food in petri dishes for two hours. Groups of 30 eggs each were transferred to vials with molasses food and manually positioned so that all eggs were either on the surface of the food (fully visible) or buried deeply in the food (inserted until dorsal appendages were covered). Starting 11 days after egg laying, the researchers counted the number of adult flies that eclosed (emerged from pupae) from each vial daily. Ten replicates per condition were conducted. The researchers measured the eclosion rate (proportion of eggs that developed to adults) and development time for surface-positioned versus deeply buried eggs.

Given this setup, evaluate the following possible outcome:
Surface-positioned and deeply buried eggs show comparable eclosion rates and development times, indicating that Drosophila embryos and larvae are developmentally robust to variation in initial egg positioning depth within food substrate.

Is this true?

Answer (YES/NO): YES